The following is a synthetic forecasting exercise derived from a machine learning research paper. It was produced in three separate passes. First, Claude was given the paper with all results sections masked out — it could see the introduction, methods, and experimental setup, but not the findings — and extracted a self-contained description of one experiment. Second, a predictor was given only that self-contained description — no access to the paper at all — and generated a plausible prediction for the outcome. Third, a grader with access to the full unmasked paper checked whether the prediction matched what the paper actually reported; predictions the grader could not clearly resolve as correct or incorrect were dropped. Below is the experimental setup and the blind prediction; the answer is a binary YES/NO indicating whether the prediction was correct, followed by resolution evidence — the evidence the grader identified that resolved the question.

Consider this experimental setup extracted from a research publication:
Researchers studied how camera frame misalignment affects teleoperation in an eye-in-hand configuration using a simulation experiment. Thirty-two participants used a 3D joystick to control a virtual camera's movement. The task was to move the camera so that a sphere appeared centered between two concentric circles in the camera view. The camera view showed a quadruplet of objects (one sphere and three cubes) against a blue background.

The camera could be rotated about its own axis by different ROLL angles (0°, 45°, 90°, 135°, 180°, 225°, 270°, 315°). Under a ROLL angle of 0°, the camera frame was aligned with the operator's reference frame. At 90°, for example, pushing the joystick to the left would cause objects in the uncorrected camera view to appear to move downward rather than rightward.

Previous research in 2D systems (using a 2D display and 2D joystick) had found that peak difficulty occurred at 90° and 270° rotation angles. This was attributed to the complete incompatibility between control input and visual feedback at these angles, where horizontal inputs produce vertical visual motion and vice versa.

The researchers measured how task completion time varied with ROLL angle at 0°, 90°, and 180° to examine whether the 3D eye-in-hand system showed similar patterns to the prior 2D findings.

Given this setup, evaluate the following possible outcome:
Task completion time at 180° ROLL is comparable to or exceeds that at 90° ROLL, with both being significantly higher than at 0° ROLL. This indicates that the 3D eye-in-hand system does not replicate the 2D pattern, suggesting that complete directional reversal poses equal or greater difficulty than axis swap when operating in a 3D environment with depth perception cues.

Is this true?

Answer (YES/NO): NO